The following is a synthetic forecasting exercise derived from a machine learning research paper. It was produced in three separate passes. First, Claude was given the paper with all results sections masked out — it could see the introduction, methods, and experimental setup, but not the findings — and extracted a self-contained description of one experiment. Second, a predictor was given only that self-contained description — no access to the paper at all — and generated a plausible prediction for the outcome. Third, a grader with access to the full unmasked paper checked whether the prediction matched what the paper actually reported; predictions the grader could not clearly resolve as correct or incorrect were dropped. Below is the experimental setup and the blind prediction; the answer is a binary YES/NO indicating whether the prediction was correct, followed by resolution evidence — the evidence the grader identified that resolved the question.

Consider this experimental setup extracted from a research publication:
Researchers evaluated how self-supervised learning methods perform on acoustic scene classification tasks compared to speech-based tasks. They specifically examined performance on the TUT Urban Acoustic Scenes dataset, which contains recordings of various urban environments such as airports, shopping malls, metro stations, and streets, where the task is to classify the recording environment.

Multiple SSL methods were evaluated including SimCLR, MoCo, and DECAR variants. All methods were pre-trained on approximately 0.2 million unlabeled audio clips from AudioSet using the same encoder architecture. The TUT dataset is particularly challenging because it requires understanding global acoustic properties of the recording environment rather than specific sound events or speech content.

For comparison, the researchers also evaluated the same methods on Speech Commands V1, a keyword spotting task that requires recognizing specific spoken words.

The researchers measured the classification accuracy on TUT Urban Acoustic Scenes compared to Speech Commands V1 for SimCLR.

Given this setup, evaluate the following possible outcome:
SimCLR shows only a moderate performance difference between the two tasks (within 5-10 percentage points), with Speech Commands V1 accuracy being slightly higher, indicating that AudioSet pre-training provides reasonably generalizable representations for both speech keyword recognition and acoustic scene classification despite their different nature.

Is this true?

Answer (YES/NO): NO